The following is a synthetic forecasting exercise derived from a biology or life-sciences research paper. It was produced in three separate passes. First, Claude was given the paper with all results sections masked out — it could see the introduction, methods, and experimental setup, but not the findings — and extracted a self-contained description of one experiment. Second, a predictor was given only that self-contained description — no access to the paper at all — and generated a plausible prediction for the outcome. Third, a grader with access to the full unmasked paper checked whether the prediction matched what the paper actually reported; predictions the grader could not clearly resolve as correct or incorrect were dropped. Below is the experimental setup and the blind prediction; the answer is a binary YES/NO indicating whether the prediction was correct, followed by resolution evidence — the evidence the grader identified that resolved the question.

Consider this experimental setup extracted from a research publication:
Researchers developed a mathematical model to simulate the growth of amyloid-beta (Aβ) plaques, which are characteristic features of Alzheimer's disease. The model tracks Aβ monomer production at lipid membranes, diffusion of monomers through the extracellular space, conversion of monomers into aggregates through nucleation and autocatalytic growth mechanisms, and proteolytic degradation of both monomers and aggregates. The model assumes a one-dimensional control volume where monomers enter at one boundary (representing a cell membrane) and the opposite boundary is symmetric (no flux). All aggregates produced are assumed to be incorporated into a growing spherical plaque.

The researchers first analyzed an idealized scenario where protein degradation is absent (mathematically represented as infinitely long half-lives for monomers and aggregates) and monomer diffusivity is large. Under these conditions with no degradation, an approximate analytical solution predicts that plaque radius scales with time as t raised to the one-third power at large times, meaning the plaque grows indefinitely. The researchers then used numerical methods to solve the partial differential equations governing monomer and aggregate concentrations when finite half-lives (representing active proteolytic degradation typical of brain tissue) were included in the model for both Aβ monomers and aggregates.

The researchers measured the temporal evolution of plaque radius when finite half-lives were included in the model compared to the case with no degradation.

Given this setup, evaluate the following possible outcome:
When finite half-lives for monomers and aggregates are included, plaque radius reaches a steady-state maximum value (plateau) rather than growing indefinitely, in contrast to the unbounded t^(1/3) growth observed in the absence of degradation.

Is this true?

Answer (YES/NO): YES